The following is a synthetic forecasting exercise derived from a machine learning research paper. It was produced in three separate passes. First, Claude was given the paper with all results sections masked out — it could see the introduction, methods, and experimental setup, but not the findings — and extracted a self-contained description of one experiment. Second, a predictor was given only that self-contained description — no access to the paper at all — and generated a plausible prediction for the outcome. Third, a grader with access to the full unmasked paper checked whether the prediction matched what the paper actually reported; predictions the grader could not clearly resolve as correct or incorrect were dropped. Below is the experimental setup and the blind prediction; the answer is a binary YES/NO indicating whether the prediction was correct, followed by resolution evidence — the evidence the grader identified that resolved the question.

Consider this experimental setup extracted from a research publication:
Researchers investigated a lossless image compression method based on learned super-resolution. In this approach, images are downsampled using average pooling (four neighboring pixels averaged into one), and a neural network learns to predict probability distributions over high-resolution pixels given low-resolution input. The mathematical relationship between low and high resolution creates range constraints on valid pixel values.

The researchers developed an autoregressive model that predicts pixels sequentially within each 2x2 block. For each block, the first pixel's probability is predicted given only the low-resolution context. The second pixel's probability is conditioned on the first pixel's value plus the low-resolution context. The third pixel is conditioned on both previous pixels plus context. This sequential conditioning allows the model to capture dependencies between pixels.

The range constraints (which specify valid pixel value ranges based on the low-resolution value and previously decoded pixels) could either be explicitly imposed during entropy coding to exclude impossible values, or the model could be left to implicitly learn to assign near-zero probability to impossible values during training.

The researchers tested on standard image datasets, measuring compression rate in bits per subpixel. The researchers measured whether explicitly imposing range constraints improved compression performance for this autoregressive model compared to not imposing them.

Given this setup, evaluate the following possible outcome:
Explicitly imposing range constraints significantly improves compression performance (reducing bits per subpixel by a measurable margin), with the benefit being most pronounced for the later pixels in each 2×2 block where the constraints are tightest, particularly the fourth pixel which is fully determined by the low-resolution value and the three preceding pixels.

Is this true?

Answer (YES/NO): NO